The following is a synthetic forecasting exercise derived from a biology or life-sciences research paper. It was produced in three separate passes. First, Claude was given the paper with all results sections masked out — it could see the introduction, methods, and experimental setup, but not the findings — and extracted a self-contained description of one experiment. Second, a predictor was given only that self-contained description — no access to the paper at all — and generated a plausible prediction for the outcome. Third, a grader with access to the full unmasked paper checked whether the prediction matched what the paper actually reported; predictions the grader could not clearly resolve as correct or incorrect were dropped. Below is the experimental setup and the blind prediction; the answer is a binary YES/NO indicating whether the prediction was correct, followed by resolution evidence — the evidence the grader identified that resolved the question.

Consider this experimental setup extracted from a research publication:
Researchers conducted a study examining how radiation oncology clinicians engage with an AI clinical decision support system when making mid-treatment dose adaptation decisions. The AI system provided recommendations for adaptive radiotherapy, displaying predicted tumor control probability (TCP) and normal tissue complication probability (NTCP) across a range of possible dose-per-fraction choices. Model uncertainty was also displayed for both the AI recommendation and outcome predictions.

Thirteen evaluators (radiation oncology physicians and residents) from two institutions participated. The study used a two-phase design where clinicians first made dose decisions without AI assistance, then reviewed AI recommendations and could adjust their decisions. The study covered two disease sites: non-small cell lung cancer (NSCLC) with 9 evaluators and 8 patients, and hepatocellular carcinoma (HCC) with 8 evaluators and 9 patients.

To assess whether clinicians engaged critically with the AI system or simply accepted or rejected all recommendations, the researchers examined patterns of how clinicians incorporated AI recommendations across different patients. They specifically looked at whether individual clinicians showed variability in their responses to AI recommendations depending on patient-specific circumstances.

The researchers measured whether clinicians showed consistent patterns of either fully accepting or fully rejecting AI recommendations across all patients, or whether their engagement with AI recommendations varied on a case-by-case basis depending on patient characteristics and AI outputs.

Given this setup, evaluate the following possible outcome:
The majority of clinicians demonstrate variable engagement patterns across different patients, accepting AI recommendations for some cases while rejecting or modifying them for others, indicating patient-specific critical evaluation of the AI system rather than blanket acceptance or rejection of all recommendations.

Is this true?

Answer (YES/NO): YES